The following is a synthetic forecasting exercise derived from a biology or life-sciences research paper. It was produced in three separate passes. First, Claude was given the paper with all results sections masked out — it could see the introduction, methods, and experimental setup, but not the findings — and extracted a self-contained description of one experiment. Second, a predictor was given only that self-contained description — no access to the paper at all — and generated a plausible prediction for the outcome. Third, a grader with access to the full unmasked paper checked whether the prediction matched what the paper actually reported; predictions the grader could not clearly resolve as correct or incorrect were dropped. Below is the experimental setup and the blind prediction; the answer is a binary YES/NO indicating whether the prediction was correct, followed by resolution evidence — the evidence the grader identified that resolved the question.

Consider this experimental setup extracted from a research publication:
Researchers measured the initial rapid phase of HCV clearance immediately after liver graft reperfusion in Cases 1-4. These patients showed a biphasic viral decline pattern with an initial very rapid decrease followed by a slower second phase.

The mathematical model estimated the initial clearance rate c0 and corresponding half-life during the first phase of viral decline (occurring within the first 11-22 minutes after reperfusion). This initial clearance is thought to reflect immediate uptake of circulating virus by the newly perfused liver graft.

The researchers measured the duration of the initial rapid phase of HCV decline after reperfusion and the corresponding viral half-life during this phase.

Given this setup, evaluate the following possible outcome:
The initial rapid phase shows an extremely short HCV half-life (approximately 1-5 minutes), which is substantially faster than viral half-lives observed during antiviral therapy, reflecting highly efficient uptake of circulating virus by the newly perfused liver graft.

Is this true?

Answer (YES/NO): YES